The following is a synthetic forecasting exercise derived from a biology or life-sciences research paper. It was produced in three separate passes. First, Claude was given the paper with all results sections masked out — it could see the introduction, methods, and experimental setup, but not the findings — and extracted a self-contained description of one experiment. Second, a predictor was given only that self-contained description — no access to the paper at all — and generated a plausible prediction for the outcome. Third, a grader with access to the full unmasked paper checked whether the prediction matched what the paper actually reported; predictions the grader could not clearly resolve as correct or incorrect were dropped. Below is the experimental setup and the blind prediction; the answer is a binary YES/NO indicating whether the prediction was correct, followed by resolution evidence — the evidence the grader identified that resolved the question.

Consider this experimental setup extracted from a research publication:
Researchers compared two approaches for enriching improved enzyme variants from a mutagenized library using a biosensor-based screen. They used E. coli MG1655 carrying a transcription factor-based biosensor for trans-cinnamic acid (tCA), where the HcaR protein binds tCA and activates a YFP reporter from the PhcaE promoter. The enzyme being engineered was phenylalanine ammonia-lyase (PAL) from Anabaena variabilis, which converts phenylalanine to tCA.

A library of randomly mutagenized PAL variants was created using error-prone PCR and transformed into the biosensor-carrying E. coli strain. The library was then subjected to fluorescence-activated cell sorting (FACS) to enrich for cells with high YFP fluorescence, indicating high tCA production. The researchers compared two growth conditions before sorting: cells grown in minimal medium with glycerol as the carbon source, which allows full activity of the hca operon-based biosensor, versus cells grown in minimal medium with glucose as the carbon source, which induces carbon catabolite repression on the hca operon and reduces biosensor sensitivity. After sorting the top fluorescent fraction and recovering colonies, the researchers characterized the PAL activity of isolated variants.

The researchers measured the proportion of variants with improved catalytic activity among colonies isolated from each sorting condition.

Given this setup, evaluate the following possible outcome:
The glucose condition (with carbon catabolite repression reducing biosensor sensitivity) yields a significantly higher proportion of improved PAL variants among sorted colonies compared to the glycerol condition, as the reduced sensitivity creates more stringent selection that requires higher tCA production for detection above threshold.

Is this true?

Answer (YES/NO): YES